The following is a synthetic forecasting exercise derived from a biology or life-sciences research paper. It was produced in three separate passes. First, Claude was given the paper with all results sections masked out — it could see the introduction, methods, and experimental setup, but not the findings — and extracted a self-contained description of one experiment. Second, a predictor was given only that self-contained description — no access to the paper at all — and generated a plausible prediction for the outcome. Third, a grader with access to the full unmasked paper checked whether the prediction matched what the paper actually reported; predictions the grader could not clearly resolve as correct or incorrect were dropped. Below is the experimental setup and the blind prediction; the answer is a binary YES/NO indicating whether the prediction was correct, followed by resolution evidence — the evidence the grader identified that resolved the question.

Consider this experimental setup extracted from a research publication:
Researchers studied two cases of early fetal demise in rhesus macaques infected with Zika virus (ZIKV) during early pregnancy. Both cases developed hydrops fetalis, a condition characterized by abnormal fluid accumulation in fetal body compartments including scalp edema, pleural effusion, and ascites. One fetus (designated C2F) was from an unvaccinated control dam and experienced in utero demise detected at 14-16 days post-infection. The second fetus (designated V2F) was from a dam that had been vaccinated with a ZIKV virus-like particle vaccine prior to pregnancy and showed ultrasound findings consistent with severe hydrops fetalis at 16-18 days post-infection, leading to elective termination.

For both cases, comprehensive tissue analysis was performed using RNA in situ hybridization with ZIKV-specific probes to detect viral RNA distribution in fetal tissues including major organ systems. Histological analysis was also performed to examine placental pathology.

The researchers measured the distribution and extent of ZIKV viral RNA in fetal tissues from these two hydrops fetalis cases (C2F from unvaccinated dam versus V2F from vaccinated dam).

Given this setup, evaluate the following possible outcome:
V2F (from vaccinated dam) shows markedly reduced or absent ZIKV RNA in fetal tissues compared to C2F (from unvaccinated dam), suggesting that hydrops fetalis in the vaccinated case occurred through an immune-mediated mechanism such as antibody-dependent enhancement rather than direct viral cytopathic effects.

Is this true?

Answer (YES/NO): NO